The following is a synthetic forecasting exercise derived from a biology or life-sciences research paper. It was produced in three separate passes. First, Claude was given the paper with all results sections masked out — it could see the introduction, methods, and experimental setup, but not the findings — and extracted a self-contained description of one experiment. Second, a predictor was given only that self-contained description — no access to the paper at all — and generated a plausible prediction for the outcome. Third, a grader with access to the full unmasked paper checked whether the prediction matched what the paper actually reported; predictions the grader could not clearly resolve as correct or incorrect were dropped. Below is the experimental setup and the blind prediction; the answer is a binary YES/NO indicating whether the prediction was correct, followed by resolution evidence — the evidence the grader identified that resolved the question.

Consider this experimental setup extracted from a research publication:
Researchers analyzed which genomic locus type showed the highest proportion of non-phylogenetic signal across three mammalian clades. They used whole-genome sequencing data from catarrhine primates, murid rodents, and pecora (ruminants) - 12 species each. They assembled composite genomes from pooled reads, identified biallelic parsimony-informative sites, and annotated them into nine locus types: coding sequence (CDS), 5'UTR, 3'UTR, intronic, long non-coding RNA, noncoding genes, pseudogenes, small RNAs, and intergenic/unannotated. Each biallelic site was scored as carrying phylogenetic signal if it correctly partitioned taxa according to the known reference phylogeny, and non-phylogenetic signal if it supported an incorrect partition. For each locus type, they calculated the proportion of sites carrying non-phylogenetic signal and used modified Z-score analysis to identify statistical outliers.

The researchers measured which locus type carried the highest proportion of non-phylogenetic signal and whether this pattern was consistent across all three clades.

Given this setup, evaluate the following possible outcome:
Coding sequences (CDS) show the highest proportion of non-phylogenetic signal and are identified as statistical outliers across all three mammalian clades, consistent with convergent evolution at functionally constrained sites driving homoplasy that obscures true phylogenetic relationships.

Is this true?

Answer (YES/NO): YES